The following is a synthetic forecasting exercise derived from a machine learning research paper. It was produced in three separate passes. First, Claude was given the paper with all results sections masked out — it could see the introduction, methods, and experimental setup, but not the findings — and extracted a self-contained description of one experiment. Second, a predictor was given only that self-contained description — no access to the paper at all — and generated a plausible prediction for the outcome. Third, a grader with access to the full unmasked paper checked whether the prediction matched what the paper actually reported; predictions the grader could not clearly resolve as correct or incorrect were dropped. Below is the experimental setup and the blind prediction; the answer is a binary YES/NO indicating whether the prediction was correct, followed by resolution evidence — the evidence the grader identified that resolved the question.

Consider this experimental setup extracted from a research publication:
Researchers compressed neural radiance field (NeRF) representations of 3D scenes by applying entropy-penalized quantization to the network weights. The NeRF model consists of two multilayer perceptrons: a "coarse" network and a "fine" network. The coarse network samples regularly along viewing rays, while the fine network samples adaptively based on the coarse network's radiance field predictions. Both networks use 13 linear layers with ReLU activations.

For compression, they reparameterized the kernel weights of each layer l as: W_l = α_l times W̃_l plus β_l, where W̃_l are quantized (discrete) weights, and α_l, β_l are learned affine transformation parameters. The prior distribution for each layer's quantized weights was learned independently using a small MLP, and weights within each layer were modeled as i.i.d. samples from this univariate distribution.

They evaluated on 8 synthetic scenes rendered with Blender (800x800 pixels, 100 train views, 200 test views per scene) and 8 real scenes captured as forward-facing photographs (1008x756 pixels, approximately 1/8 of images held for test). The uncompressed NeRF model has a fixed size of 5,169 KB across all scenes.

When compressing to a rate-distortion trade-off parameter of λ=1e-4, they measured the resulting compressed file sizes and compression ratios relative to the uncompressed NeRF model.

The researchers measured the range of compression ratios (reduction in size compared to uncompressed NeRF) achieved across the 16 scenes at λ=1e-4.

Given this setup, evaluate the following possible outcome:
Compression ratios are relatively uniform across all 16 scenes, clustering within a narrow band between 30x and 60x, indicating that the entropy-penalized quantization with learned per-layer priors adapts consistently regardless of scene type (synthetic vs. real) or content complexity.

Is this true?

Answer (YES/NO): NO